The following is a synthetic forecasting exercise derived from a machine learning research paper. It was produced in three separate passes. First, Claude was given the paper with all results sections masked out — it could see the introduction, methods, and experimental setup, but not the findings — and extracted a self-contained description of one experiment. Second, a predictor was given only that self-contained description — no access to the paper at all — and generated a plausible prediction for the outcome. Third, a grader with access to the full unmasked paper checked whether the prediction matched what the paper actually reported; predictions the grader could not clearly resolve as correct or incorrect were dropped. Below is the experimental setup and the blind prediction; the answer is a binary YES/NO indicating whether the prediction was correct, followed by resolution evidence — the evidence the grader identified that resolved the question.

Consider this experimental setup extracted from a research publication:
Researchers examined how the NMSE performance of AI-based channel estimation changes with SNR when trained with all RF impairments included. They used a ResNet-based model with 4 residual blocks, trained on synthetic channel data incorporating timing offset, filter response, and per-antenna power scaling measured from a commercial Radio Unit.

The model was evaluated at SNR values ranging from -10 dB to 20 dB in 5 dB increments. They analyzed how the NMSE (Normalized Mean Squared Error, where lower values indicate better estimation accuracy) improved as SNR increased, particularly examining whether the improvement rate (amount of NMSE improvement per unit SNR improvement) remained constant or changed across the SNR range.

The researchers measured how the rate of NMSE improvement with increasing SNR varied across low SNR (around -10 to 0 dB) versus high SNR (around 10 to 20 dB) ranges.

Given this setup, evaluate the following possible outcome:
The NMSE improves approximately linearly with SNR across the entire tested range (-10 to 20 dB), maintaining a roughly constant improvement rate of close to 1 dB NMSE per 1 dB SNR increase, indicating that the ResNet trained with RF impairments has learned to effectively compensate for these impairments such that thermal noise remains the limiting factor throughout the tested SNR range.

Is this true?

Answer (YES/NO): NO